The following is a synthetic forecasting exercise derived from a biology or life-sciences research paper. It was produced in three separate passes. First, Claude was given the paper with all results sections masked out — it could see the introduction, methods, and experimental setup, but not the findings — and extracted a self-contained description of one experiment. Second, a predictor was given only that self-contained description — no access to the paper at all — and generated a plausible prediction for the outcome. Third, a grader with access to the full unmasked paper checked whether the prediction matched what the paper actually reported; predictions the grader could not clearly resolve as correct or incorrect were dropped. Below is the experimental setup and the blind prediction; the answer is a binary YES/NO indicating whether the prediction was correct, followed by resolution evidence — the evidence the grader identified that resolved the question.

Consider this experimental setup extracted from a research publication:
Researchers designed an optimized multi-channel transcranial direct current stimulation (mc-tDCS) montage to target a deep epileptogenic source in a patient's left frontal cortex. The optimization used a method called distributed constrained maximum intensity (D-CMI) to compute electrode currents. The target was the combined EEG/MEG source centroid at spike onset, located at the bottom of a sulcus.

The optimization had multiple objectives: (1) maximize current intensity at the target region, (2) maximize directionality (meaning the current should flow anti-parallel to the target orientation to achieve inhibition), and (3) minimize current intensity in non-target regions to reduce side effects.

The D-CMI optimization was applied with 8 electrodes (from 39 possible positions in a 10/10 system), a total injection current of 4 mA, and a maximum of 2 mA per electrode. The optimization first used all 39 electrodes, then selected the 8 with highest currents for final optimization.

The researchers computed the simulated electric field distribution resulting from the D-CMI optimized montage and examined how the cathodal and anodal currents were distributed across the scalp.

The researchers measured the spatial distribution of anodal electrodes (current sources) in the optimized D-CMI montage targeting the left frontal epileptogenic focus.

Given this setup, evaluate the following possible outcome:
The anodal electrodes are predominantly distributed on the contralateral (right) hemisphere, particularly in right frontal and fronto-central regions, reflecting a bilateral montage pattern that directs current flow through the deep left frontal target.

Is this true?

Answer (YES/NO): NO